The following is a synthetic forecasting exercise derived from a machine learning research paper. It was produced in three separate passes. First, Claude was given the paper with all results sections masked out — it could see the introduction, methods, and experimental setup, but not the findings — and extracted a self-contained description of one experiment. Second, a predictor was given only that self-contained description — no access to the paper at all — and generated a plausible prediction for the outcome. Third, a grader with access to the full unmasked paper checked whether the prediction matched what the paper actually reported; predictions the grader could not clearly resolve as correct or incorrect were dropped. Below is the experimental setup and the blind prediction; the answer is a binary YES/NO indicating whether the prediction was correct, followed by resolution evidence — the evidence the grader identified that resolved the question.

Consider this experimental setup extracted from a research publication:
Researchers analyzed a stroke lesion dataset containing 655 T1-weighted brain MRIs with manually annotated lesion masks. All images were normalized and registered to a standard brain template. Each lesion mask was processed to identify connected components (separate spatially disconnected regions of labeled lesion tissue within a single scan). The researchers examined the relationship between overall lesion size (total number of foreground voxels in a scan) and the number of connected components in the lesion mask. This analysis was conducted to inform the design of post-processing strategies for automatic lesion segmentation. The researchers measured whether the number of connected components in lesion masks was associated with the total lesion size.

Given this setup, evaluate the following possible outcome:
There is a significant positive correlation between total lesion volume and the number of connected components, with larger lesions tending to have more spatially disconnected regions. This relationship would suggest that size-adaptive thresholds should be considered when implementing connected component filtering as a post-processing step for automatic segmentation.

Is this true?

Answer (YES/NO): YES